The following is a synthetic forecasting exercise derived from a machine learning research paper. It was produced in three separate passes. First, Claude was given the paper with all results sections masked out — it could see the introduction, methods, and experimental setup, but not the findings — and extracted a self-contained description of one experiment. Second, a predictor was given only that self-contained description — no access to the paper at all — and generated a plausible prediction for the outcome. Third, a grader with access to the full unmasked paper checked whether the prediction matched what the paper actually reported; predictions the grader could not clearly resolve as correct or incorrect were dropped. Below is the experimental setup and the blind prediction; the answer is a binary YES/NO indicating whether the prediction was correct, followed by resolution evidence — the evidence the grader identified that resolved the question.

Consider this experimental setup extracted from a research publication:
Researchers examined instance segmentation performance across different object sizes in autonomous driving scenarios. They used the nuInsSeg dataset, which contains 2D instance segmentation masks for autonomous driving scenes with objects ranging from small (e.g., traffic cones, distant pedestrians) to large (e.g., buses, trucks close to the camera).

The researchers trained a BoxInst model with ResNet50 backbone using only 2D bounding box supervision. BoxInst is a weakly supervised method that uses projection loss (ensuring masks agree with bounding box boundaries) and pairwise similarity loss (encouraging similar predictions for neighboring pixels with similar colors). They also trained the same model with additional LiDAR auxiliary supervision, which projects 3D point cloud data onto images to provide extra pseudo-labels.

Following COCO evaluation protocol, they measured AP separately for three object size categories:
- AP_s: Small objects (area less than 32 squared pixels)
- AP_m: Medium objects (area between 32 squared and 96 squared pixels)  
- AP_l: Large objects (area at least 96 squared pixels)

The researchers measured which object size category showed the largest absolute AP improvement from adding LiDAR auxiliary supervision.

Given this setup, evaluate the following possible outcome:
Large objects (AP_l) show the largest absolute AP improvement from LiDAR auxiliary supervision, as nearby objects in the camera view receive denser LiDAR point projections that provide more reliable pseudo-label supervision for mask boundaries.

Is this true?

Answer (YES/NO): YES